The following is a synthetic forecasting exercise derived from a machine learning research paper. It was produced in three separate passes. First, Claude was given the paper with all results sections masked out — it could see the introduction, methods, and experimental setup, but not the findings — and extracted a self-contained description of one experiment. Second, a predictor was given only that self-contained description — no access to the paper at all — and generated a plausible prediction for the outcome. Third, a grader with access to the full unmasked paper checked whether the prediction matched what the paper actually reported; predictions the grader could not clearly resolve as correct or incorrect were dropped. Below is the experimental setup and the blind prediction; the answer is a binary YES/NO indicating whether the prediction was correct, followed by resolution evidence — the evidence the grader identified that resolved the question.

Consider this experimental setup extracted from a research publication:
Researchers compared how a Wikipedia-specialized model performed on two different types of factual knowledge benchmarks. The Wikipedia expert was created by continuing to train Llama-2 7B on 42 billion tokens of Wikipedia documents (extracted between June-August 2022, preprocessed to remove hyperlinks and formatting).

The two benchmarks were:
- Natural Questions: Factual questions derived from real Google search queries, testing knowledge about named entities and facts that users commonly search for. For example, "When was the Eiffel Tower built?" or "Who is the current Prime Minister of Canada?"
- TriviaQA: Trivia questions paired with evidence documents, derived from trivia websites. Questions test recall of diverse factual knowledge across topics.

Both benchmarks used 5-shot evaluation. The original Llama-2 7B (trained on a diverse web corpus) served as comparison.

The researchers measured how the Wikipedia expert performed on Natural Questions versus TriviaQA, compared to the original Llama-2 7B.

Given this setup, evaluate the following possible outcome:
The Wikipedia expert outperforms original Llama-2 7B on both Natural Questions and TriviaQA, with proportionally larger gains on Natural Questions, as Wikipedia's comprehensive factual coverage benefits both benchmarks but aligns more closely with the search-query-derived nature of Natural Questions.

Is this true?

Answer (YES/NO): NO